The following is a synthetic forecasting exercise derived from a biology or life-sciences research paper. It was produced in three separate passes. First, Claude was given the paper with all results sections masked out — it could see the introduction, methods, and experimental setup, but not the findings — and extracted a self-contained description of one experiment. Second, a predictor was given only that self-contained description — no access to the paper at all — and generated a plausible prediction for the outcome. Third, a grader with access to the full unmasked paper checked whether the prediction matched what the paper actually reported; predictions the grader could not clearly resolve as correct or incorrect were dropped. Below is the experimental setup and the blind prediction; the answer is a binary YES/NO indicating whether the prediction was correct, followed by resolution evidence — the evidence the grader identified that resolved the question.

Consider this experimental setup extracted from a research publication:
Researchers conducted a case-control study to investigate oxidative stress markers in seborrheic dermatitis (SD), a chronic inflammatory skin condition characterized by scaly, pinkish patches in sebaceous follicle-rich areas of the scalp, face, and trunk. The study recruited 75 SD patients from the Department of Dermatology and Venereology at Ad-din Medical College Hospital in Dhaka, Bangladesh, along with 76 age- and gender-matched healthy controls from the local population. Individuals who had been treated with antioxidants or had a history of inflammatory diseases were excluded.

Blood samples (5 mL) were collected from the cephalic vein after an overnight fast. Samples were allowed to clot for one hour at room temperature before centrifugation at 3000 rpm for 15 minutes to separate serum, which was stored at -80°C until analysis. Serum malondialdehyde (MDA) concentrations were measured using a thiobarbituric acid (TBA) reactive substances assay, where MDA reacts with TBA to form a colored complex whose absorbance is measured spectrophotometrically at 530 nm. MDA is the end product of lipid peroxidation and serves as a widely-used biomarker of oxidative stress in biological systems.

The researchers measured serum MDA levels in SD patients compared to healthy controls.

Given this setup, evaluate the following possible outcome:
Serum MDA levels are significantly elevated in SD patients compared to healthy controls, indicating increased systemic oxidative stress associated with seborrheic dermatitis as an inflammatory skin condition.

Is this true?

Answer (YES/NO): YES